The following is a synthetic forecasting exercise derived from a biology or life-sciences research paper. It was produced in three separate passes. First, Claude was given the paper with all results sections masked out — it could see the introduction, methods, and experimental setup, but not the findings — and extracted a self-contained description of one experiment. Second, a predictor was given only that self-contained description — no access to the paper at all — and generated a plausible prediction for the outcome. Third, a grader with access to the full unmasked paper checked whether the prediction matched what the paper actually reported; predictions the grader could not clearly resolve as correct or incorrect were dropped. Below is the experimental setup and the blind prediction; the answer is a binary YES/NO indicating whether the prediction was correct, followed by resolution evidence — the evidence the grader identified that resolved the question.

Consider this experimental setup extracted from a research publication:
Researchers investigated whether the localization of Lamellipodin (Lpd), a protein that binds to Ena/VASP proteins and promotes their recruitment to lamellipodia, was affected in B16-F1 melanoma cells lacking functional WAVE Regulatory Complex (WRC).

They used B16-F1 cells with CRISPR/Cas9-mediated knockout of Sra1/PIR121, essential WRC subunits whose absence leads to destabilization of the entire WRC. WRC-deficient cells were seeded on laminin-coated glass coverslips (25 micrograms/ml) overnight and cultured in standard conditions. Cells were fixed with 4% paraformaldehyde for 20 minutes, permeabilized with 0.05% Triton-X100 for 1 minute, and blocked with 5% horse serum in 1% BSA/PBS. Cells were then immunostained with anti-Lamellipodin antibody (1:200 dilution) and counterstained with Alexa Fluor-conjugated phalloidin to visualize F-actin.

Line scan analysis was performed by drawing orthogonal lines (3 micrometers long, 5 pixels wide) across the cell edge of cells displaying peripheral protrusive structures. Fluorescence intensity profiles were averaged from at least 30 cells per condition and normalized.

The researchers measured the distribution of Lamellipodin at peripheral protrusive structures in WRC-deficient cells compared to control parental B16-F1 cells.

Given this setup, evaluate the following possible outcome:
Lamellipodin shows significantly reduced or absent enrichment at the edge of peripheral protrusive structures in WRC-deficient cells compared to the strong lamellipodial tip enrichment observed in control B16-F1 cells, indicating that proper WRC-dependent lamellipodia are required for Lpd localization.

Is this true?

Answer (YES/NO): NO